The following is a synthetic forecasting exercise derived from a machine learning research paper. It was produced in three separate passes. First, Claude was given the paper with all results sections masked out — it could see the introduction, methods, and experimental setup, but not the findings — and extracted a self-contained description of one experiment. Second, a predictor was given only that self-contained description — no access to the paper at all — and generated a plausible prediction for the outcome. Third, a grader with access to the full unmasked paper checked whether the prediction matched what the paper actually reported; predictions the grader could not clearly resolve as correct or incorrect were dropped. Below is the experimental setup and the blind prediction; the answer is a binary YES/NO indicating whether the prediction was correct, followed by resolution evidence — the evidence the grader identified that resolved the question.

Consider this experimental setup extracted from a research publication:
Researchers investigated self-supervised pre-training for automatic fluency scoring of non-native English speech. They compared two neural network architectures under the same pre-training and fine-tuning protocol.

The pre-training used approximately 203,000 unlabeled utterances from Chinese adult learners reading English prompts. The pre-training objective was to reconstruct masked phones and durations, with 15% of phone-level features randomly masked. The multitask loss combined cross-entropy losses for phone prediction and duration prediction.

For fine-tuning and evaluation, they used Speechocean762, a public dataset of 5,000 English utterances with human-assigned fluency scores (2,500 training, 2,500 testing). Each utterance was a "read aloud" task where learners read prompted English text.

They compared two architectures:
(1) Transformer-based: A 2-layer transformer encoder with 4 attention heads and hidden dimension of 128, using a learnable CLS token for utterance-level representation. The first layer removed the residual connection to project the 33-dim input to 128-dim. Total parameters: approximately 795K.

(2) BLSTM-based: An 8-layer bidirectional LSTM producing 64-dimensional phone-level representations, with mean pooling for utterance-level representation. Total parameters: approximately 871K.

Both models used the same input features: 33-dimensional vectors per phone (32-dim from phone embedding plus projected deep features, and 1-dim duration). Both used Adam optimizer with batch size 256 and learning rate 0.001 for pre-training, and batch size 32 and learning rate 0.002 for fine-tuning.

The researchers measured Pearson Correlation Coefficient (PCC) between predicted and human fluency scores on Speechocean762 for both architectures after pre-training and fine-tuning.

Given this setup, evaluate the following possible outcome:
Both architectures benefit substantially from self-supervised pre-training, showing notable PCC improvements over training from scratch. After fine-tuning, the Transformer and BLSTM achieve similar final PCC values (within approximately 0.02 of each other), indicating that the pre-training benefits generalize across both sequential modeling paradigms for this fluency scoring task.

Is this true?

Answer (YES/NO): NO